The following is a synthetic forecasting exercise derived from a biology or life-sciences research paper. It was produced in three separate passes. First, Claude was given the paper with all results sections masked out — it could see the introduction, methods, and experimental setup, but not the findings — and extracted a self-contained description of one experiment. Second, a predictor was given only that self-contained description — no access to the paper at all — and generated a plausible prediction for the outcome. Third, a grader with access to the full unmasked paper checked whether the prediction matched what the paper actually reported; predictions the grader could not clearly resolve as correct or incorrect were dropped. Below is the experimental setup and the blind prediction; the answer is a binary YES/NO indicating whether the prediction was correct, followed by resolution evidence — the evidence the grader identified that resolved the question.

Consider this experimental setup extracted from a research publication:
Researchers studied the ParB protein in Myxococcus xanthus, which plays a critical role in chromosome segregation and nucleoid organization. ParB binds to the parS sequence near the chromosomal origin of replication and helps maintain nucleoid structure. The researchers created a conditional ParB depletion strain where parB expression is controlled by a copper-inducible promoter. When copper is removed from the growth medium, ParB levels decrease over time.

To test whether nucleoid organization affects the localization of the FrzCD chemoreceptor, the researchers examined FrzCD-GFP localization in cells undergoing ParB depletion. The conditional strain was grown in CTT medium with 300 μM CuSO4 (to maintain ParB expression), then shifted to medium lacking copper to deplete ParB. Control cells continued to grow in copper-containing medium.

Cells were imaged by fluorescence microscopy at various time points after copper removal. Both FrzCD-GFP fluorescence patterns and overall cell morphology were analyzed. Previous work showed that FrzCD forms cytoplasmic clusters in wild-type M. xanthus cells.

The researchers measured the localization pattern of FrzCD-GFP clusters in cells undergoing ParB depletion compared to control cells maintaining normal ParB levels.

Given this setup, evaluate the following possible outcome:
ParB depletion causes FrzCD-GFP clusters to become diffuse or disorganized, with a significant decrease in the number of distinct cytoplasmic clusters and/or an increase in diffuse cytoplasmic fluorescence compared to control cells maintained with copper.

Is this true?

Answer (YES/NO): NO